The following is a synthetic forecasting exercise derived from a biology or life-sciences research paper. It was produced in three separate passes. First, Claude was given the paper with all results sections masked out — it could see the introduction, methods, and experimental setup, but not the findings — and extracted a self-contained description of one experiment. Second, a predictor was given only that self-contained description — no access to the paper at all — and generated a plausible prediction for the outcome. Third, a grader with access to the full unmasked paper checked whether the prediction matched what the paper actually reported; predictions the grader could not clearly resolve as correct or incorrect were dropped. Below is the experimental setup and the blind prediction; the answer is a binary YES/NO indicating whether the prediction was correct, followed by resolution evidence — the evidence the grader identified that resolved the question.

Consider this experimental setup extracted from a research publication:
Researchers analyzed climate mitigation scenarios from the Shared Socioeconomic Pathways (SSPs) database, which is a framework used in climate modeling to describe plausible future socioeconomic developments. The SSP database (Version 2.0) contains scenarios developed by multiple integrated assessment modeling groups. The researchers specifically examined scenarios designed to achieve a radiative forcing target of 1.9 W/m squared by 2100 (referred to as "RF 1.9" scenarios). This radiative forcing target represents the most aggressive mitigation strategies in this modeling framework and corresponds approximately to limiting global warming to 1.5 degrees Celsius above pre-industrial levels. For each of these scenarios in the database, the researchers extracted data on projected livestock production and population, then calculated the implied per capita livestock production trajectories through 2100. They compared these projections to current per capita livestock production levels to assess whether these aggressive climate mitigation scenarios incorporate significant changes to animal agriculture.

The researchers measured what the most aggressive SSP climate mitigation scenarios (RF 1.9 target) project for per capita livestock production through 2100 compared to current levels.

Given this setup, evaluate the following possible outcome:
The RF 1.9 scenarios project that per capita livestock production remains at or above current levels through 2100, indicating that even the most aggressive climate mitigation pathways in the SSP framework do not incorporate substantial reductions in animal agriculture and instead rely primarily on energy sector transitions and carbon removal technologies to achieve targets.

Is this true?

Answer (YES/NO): YES